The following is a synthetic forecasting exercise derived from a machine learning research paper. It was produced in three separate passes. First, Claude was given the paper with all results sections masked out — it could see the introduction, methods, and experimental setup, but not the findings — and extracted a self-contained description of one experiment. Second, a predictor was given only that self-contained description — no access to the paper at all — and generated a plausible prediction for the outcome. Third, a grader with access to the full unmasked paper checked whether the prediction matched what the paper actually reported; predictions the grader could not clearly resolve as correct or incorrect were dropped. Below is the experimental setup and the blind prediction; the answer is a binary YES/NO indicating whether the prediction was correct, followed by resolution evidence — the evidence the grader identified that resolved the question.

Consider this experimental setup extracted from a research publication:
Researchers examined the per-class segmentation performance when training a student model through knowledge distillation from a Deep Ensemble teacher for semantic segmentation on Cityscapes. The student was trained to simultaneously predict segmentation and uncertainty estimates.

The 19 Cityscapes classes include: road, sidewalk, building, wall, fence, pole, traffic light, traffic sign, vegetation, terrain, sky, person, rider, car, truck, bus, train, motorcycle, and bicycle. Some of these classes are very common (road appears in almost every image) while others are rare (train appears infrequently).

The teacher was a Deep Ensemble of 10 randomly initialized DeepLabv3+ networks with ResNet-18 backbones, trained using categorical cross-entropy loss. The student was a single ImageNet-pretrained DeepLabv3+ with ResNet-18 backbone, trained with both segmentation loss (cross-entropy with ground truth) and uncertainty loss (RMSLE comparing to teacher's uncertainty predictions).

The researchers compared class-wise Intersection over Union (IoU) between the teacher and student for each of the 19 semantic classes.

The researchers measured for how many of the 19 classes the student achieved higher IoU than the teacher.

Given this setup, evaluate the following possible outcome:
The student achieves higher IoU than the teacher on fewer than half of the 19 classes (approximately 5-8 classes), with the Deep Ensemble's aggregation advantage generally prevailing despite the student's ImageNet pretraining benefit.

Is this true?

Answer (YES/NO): NO